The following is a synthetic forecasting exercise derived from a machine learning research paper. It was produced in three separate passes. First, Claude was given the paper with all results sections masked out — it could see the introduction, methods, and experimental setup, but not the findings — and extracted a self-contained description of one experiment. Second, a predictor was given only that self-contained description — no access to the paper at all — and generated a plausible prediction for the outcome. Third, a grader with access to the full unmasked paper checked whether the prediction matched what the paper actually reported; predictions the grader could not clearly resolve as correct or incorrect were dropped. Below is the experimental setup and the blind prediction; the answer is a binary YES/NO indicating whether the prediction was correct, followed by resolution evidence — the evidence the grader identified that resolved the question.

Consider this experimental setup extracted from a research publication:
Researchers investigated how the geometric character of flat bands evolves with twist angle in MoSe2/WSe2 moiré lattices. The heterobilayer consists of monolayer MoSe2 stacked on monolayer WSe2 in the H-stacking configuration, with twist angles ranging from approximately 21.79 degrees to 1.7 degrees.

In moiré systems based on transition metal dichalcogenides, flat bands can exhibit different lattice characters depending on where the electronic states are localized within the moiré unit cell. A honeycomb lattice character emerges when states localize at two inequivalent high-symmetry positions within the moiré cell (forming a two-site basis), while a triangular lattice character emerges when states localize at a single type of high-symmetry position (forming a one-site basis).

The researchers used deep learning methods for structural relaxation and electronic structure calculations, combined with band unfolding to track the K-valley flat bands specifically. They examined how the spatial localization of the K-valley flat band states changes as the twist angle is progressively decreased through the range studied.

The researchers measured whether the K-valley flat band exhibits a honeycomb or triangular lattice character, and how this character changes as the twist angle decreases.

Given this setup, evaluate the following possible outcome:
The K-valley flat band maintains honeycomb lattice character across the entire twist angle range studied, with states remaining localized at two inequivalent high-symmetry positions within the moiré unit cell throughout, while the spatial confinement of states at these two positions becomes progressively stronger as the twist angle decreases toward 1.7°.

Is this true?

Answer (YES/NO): NO